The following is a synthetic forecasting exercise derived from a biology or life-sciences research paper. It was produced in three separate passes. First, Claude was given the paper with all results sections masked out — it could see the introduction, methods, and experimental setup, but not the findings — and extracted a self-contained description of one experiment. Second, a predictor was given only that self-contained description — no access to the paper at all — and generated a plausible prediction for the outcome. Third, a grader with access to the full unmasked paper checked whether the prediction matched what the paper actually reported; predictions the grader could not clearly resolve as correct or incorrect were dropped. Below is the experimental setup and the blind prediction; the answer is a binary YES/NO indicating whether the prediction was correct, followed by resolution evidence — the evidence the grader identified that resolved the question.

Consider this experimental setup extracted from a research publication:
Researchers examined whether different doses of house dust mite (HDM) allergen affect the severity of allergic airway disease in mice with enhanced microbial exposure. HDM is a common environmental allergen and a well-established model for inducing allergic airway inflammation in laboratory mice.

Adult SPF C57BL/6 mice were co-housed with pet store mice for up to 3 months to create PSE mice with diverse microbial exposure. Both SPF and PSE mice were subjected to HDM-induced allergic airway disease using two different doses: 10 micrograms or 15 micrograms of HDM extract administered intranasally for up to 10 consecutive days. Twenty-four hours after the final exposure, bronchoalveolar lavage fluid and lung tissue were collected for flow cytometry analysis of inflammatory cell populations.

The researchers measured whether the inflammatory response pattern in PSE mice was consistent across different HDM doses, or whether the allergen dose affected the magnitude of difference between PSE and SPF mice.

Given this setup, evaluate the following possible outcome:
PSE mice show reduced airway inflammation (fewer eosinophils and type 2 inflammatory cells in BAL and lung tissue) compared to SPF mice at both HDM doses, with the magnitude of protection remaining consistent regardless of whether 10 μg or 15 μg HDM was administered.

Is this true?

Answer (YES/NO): NO